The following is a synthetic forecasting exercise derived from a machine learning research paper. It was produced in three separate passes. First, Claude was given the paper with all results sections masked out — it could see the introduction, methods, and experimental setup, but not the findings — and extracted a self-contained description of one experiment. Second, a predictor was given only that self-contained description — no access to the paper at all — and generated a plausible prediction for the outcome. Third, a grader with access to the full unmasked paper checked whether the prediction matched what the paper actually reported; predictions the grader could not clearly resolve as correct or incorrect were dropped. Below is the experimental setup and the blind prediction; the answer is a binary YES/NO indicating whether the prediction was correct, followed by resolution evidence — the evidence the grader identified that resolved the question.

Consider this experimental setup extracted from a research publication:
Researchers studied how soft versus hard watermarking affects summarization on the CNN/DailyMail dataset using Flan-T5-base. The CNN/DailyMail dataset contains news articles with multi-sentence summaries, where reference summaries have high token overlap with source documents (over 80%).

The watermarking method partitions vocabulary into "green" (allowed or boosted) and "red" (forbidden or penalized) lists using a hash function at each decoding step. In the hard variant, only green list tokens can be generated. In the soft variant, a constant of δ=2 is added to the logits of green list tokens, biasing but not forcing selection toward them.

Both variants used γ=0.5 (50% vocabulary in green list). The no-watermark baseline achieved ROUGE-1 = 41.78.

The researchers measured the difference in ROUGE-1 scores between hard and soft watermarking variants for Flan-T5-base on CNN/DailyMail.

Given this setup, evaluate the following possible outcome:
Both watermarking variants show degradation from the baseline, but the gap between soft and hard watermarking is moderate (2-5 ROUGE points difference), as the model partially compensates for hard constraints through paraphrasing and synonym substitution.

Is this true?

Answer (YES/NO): NO